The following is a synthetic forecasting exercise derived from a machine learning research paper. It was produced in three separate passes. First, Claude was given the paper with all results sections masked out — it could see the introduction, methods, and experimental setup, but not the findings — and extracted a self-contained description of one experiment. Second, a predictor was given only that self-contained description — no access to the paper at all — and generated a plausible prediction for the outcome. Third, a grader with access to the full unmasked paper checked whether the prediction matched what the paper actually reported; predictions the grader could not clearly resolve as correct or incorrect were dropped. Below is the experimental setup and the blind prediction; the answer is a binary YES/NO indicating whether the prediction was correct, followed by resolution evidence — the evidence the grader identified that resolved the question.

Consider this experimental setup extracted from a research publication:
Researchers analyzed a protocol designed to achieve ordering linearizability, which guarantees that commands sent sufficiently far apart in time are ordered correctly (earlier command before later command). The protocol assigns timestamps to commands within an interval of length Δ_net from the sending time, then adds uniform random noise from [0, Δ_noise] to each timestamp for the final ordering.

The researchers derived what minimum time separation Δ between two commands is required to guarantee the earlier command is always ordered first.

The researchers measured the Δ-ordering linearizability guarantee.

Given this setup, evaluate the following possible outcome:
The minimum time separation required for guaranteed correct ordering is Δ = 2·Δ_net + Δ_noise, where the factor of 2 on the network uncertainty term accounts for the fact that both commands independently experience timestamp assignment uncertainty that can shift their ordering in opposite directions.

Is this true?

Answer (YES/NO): NO